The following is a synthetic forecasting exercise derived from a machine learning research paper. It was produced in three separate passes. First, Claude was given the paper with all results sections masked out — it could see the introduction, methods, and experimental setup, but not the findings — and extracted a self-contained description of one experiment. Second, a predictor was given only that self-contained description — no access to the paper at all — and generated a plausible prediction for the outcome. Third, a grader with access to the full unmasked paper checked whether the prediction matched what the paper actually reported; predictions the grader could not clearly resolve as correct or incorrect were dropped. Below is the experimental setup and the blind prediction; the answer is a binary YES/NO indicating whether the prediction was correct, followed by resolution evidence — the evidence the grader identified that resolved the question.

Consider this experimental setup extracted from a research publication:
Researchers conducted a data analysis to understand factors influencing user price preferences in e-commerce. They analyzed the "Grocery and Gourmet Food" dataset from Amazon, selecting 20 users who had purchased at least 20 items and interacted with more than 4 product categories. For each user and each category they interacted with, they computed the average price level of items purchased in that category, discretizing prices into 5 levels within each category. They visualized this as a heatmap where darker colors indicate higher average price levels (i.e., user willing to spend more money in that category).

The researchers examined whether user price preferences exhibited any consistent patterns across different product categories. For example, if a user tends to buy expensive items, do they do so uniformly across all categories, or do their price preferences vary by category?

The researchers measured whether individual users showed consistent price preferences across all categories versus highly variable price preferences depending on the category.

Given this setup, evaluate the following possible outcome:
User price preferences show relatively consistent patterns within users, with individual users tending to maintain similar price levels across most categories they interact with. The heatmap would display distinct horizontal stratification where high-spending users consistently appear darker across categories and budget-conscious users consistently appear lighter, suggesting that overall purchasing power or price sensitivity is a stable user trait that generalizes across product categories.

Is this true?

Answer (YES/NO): NO